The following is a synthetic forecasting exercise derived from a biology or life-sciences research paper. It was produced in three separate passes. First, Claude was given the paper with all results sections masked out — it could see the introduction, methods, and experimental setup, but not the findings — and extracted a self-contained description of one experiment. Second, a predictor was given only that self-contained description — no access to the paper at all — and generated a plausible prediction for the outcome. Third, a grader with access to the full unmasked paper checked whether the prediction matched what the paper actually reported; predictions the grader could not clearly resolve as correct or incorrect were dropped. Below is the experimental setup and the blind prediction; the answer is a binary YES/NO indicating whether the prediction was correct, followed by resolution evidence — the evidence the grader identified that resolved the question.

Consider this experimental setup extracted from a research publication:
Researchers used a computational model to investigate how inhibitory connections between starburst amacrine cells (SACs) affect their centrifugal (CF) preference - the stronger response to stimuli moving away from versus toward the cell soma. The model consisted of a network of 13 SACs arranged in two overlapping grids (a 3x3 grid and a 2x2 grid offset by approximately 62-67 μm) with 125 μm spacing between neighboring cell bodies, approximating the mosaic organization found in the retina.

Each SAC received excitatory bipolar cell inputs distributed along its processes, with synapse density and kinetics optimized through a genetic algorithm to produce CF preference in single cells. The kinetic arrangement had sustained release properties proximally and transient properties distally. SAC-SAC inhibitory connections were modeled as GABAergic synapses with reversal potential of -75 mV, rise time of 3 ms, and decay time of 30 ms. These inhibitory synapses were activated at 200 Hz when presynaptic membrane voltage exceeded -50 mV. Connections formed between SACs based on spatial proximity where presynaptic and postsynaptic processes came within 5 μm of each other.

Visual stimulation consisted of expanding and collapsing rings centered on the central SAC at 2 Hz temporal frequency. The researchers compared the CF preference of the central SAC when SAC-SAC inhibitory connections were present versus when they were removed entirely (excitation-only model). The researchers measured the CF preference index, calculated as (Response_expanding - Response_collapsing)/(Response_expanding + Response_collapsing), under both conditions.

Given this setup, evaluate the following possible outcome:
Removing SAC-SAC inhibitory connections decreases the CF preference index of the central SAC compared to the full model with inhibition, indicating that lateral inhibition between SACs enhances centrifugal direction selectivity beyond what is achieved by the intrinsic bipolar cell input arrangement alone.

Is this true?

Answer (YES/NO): YES